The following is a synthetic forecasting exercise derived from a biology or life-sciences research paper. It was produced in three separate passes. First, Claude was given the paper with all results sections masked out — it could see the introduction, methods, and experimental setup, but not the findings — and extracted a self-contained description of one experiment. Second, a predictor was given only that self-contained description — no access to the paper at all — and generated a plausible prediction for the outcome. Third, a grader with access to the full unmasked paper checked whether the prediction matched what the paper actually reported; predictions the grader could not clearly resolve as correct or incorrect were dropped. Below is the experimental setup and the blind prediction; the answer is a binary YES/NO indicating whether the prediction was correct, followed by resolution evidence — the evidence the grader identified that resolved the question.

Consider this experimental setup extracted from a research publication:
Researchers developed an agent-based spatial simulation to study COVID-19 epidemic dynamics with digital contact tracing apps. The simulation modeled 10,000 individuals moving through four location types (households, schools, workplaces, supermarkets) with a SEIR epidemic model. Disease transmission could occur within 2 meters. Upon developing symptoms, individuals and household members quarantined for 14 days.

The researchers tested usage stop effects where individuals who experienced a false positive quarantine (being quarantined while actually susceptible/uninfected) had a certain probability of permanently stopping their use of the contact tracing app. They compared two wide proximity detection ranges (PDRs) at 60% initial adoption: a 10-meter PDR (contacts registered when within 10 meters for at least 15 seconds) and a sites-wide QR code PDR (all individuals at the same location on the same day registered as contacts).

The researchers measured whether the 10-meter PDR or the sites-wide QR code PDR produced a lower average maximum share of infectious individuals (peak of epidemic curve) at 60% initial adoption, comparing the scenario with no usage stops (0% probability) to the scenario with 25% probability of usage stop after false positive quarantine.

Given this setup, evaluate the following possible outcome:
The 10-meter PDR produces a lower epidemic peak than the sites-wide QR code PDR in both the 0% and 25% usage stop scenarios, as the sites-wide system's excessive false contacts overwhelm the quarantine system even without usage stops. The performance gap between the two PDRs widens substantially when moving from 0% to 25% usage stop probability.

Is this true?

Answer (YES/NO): NO